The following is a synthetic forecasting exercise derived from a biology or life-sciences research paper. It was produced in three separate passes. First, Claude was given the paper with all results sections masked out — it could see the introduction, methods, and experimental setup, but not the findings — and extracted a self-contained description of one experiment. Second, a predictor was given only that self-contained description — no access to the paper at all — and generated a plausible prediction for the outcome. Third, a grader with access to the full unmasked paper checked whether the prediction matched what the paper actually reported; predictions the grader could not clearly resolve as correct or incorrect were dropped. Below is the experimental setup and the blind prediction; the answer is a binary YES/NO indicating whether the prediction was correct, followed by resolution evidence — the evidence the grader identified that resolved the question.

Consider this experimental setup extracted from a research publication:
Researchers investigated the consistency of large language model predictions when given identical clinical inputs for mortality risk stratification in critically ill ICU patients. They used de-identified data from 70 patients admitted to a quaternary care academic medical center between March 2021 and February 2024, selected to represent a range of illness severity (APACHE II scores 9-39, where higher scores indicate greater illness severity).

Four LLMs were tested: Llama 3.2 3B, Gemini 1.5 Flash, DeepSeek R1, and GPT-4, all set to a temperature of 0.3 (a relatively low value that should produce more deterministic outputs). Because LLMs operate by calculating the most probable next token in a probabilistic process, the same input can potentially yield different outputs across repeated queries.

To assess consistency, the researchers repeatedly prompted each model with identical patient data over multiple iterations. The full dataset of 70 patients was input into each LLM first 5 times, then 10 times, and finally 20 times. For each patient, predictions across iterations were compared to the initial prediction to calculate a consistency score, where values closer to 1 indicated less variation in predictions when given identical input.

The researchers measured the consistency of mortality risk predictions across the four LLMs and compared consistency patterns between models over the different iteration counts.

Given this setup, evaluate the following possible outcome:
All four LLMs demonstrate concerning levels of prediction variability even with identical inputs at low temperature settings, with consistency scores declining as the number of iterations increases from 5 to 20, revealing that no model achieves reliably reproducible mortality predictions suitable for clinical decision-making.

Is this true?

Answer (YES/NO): NO